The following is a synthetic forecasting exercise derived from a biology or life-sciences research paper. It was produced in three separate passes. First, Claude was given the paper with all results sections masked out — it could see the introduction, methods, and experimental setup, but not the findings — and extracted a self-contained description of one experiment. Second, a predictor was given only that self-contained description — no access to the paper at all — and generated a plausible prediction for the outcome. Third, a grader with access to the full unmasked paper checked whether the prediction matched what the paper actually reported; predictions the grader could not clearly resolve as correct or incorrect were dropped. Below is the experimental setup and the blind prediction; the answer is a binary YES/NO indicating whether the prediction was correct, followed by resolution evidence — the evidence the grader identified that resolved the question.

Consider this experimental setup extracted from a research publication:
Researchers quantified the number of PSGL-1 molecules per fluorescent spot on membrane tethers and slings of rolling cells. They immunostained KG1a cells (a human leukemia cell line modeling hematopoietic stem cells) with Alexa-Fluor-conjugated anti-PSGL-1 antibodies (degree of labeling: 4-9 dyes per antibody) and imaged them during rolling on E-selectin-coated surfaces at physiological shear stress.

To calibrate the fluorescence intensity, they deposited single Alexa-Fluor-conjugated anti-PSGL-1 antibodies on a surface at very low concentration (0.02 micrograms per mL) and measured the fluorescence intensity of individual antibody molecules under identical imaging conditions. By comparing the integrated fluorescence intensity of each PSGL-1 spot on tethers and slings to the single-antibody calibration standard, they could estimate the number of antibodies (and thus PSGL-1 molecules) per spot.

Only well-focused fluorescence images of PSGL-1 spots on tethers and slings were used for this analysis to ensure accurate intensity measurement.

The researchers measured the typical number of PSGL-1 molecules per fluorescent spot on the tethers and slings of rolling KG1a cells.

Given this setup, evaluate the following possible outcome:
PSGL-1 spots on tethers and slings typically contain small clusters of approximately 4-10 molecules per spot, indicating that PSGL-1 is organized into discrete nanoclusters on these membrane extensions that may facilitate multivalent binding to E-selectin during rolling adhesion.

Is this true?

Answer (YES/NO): NO